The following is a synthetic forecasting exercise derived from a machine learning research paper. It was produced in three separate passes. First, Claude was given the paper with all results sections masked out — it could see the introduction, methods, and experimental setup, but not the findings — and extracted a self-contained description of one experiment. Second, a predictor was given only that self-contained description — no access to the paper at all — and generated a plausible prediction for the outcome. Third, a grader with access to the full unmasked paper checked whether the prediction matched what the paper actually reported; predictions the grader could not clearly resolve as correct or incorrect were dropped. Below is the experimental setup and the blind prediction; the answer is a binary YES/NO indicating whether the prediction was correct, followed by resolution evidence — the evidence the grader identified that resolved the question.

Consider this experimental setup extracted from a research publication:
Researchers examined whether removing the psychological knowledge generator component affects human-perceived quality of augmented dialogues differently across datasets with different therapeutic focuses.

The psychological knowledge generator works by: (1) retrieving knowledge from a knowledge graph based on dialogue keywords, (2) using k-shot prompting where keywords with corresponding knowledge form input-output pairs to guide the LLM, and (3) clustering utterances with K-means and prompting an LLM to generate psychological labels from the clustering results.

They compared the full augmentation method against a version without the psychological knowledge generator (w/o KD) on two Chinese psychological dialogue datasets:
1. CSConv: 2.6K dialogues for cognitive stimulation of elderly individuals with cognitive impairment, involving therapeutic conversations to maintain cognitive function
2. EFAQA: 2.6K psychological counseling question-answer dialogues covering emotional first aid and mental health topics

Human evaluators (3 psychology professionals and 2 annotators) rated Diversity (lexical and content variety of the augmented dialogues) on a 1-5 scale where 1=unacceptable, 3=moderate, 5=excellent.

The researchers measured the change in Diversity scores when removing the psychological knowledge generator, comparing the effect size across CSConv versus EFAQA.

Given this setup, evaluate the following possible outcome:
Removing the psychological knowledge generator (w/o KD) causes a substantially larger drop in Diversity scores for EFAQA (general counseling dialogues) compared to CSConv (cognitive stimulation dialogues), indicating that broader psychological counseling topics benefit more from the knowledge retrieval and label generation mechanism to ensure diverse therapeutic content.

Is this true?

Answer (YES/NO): YES